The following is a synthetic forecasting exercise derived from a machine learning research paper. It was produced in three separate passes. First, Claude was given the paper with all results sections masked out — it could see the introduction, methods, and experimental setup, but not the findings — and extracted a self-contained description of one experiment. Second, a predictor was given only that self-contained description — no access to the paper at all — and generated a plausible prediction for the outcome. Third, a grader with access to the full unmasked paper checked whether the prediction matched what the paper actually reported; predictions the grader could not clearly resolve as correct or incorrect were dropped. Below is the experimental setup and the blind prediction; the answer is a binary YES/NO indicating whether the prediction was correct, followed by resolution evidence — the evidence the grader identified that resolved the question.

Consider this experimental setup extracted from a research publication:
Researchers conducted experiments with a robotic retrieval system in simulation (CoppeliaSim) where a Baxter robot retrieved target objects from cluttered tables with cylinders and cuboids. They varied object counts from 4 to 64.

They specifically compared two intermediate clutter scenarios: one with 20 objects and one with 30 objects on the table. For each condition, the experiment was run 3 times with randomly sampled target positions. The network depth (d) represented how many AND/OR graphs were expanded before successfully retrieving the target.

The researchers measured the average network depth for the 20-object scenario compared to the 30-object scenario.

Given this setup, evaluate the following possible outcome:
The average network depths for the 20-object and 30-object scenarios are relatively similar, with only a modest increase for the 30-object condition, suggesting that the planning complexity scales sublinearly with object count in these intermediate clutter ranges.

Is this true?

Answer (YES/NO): NO